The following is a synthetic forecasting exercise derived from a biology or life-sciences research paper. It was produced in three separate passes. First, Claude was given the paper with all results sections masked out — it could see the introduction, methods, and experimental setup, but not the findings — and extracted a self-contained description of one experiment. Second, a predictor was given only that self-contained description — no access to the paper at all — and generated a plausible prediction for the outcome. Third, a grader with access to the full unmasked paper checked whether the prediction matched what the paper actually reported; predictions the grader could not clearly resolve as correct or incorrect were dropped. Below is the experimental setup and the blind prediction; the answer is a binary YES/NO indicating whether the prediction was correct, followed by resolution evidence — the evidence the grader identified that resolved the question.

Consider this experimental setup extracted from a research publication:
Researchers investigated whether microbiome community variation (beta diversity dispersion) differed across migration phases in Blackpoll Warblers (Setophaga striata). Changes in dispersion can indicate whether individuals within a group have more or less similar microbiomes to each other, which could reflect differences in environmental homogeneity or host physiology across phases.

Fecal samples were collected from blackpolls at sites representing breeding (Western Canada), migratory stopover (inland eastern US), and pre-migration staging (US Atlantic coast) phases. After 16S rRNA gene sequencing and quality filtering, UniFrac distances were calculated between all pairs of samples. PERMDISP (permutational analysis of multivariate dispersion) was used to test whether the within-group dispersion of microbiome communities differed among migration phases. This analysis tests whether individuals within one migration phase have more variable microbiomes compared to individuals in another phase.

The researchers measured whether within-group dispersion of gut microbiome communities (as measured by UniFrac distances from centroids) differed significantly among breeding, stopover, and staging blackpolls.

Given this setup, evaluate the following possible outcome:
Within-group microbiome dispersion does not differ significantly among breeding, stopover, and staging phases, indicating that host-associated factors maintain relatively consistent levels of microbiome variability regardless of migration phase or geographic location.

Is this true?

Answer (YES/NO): NO